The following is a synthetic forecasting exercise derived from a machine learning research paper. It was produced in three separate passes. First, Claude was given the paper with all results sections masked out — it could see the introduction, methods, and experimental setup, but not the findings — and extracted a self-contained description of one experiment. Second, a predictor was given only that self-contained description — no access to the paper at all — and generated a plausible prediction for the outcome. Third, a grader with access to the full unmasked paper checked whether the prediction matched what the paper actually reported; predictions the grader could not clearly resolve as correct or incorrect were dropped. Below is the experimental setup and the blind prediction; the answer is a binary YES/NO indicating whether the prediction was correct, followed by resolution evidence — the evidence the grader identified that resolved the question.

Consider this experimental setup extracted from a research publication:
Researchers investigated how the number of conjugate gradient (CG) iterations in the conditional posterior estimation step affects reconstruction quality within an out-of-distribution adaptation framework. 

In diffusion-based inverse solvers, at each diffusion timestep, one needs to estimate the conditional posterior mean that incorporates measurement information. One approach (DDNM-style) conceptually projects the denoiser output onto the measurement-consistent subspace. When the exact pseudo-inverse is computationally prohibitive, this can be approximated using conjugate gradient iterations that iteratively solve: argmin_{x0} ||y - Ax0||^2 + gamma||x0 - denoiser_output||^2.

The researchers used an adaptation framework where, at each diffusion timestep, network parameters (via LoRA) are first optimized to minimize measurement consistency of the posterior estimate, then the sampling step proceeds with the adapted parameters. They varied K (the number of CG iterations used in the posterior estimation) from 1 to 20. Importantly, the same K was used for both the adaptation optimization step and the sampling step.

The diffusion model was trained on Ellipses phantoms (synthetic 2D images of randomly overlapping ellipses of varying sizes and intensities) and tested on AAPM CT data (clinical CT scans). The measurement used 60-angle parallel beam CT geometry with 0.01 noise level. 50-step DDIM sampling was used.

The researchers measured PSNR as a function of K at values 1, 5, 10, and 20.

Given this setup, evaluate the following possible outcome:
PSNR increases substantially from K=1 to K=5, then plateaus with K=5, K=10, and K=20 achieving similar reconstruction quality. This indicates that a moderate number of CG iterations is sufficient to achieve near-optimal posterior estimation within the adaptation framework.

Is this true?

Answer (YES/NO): NO